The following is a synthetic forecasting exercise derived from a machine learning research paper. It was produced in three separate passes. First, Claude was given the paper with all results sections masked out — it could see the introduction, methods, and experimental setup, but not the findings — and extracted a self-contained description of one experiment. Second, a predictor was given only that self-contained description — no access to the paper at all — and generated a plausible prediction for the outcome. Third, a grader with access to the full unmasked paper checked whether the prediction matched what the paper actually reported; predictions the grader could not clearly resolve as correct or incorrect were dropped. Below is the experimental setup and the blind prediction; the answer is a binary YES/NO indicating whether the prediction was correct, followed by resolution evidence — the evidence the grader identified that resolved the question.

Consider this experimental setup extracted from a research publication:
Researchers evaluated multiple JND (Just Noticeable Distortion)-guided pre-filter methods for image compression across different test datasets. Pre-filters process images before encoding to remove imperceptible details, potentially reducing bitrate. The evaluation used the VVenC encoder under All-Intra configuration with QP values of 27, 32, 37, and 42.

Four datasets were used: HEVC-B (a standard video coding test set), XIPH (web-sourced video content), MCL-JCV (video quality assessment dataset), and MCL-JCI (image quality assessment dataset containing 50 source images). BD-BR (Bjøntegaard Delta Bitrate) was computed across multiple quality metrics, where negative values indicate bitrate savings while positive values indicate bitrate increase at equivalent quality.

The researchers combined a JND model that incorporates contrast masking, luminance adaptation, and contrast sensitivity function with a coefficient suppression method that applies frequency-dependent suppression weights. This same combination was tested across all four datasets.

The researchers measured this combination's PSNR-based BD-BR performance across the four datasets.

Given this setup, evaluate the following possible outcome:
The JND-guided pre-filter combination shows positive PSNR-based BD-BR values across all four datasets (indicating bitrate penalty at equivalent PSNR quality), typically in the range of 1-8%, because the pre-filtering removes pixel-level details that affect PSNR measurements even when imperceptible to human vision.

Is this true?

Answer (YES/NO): NO